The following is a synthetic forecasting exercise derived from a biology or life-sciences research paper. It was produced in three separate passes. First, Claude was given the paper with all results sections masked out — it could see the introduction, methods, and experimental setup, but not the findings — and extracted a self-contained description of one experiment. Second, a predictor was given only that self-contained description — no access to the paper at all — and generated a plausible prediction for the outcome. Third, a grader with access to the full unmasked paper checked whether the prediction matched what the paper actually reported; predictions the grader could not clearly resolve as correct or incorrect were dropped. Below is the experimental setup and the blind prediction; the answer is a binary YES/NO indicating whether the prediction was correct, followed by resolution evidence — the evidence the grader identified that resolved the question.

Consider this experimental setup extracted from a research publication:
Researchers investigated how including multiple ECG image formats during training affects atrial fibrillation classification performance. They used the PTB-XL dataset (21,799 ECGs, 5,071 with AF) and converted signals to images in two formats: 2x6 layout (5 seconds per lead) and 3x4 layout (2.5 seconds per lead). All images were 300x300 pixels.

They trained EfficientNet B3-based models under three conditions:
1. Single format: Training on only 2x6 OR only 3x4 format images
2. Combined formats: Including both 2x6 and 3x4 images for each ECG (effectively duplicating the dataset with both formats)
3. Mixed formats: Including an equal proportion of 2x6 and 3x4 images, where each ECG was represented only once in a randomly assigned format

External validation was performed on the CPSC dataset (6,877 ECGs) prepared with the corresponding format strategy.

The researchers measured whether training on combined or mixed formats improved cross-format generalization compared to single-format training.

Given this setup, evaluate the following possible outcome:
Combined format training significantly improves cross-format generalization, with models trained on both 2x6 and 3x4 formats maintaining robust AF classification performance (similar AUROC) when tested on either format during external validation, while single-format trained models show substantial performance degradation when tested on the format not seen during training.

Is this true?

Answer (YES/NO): NO